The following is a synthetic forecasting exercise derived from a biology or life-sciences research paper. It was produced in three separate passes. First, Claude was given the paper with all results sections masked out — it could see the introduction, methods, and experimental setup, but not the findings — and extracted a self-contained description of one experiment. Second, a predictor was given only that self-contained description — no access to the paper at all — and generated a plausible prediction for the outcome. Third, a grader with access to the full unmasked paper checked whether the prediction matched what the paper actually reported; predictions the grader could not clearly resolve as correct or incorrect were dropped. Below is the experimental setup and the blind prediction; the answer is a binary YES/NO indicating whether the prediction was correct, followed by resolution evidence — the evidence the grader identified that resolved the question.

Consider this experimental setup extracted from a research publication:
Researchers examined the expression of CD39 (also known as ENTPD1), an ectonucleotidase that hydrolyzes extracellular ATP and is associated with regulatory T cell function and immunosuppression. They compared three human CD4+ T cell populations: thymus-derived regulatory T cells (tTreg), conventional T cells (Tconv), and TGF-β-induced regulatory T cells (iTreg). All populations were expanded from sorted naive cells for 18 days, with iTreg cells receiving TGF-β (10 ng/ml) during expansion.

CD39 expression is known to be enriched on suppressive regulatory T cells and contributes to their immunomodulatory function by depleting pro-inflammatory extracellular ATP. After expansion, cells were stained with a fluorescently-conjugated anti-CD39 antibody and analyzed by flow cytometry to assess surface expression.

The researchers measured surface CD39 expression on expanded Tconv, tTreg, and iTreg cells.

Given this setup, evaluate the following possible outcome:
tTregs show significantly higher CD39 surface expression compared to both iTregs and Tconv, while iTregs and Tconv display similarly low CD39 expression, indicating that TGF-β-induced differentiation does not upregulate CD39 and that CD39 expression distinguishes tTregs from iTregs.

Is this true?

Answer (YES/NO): NO